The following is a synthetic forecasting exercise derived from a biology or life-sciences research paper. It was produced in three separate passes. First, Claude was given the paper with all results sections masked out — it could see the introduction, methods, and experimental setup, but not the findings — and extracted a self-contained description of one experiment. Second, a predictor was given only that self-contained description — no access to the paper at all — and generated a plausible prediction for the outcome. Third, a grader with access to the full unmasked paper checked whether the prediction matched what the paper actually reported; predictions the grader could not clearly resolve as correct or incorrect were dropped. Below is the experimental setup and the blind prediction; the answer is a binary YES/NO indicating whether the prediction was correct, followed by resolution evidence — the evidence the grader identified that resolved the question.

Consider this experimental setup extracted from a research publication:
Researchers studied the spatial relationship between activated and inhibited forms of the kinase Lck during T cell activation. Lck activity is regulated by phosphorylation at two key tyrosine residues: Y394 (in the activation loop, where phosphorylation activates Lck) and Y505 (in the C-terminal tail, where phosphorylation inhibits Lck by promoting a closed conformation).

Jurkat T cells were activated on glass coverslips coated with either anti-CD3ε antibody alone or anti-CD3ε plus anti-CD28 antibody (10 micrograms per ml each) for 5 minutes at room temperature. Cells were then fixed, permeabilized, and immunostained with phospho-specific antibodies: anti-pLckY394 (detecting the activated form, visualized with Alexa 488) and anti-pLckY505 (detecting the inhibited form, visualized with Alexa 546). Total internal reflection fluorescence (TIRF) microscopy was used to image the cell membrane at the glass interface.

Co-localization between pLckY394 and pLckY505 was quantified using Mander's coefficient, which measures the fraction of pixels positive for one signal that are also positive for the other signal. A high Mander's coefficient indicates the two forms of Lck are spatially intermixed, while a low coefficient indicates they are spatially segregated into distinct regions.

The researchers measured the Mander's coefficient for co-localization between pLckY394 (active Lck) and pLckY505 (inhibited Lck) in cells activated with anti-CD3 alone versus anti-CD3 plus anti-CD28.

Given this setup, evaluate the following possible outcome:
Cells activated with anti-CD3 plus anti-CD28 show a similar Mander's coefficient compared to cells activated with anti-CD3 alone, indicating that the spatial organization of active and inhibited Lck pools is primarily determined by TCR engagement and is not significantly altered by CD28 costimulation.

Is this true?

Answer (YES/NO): NO